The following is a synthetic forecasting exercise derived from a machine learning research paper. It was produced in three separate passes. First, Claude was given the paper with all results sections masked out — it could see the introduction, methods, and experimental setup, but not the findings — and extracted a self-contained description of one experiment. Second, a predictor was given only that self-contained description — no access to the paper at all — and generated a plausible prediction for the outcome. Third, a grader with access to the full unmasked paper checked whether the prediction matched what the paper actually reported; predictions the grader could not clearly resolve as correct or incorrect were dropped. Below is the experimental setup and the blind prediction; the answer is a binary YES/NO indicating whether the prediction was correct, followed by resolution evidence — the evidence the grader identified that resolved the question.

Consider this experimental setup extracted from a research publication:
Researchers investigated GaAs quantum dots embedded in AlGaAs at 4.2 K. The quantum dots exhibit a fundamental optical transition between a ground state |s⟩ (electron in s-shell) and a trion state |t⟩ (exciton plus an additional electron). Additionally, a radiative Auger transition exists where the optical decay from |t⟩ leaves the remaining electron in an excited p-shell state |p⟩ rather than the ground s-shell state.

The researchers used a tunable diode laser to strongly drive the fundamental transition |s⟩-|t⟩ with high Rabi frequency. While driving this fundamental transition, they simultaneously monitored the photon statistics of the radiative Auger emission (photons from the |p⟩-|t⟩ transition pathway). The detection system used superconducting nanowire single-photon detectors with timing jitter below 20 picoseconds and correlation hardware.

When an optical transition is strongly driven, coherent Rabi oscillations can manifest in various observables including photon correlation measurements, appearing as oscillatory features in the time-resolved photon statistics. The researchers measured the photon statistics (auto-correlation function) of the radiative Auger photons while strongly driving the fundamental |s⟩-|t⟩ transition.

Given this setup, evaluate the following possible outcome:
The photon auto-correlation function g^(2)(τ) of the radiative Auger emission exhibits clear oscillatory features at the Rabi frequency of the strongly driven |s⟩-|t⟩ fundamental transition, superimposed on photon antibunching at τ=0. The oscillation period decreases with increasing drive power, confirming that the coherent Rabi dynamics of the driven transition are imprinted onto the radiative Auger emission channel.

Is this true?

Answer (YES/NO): YES